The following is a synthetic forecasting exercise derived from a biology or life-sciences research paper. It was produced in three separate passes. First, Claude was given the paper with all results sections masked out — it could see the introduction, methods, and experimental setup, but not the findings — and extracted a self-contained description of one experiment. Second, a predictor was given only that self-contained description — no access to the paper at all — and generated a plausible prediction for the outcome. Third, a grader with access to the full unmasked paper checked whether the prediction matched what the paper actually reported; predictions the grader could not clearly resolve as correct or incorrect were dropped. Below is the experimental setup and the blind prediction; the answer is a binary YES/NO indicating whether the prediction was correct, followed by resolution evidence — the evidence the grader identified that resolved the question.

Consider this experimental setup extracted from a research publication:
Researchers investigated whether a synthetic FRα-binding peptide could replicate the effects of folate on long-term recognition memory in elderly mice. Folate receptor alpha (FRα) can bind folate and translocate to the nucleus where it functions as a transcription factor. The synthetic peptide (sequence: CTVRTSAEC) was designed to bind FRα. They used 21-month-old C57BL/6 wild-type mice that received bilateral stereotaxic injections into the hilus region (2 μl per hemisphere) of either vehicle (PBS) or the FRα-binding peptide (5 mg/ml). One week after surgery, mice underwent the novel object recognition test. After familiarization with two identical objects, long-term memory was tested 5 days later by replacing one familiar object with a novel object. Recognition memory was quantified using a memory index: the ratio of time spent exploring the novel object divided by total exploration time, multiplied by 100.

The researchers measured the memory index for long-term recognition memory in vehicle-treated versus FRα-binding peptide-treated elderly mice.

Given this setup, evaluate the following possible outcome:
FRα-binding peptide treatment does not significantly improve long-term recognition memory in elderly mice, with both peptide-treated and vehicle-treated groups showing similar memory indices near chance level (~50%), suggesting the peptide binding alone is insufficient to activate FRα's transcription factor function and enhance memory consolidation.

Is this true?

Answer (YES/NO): NO